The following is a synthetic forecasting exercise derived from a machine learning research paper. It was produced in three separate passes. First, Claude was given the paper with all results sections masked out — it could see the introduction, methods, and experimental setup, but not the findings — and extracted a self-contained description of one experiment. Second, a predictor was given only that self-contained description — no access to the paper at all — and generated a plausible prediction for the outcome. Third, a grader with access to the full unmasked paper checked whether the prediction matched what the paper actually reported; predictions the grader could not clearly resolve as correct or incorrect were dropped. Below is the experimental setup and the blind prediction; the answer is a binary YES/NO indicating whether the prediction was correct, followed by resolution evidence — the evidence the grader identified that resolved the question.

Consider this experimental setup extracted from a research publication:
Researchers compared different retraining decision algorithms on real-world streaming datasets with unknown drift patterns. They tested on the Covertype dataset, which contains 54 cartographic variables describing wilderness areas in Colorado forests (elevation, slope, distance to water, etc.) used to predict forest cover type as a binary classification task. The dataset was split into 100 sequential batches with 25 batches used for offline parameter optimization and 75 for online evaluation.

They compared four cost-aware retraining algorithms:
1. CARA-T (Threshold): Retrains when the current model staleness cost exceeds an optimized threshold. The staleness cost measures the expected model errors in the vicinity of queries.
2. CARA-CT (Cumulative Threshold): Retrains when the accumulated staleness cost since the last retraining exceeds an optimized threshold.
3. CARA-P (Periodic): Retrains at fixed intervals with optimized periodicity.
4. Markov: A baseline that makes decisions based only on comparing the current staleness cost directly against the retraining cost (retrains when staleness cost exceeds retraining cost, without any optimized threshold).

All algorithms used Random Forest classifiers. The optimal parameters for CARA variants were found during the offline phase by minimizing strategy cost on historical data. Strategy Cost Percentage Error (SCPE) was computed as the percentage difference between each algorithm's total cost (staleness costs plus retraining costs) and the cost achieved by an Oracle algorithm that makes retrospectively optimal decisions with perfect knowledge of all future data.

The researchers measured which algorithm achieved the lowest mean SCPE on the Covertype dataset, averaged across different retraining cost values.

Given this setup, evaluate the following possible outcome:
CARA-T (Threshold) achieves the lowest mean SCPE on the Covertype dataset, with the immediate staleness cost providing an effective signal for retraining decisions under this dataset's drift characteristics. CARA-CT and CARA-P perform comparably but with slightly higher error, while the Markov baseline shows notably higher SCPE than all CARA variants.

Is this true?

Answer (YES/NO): NO